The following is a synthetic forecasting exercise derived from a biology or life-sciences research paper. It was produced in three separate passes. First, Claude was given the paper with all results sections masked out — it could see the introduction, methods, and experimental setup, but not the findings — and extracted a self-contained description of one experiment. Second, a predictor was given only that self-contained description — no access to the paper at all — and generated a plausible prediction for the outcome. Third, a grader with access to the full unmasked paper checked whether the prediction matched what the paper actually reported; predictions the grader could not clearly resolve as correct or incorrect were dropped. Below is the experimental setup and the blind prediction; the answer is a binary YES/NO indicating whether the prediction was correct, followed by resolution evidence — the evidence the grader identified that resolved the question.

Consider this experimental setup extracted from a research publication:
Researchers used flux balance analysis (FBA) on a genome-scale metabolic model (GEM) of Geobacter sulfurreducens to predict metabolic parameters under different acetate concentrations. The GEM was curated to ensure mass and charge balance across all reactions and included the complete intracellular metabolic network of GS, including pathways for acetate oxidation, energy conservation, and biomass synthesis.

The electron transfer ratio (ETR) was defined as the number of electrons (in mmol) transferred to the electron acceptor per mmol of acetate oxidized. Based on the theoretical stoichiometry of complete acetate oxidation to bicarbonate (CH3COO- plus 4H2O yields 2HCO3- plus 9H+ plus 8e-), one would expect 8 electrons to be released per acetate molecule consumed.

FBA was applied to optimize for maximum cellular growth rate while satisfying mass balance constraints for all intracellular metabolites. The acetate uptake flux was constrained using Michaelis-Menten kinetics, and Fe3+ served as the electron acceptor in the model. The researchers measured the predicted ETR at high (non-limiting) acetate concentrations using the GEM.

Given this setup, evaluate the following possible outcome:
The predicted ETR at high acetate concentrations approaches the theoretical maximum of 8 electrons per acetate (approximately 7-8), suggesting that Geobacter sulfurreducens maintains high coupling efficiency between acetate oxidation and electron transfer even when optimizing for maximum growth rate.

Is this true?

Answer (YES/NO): YES